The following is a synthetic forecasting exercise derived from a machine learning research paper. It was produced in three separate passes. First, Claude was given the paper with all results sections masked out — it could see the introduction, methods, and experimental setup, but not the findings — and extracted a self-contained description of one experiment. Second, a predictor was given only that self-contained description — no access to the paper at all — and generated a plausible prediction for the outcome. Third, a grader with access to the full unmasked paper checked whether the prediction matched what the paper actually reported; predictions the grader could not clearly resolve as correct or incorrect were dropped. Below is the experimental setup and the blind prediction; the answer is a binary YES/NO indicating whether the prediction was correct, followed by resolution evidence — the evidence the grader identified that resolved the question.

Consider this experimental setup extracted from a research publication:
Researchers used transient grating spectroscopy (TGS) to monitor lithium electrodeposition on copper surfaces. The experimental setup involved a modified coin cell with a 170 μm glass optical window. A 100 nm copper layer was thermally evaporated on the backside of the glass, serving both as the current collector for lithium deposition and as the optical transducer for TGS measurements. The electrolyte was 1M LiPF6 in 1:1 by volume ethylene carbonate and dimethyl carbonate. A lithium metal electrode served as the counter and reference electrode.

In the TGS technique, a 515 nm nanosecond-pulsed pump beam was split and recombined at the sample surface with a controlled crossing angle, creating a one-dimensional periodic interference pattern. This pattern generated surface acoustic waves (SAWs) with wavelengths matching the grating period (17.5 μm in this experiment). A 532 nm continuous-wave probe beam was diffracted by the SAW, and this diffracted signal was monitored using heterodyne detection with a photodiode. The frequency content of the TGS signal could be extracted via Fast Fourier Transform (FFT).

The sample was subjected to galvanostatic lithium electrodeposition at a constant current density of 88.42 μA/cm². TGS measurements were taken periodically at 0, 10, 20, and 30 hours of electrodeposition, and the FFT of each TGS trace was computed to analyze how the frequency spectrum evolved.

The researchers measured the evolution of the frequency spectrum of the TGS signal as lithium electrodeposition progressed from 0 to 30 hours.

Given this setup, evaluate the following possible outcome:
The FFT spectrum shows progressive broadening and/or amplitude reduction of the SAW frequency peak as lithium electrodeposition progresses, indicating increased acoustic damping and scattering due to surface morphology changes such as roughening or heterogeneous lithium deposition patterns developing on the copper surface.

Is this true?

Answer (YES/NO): YES